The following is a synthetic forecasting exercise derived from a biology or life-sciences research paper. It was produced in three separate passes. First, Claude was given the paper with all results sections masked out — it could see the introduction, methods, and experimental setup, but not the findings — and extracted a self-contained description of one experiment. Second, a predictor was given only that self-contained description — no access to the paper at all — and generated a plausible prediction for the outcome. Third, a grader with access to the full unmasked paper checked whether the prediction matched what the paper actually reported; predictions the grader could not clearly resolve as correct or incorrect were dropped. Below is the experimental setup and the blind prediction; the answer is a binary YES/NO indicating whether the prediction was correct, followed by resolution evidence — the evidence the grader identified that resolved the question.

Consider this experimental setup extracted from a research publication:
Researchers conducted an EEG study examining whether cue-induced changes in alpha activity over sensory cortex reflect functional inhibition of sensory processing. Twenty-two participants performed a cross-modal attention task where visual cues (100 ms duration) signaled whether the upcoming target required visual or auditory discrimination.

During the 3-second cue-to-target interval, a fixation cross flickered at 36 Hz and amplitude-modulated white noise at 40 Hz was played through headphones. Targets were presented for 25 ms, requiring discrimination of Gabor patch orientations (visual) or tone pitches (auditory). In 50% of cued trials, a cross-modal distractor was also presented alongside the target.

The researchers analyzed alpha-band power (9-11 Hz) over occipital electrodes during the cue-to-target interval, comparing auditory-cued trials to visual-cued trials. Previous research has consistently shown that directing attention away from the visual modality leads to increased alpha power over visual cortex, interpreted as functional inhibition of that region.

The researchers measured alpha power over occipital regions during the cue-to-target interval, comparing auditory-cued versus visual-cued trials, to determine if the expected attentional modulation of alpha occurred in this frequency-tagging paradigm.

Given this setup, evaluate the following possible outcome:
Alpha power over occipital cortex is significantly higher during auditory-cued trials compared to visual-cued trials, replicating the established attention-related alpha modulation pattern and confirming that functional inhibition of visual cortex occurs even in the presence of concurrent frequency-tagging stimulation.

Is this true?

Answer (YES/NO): NO